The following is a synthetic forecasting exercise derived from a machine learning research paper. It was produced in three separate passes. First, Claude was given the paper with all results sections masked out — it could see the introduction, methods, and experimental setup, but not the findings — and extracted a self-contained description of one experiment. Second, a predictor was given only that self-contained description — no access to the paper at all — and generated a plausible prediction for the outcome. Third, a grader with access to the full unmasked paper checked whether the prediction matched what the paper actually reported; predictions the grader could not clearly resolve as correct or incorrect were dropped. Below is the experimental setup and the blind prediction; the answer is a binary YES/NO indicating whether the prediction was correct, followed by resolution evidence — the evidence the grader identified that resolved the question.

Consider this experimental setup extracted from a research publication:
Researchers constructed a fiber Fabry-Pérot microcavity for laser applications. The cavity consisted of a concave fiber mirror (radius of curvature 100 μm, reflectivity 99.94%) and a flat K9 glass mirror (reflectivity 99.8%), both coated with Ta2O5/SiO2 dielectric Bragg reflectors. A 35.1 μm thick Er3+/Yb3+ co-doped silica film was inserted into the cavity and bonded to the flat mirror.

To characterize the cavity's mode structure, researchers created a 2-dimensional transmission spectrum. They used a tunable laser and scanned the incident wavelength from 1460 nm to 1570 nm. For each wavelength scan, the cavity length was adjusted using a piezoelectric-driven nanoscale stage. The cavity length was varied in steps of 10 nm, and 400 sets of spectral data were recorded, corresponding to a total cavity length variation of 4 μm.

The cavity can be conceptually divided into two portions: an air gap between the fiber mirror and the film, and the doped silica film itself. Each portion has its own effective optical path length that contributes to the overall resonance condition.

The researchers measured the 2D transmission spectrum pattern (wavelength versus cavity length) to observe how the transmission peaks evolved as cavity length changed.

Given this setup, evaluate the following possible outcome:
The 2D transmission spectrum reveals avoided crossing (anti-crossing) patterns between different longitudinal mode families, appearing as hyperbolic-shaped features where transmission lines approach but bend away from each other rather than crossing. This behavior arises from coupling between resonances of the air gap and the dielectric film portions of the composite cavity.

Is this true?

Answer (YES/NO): YES